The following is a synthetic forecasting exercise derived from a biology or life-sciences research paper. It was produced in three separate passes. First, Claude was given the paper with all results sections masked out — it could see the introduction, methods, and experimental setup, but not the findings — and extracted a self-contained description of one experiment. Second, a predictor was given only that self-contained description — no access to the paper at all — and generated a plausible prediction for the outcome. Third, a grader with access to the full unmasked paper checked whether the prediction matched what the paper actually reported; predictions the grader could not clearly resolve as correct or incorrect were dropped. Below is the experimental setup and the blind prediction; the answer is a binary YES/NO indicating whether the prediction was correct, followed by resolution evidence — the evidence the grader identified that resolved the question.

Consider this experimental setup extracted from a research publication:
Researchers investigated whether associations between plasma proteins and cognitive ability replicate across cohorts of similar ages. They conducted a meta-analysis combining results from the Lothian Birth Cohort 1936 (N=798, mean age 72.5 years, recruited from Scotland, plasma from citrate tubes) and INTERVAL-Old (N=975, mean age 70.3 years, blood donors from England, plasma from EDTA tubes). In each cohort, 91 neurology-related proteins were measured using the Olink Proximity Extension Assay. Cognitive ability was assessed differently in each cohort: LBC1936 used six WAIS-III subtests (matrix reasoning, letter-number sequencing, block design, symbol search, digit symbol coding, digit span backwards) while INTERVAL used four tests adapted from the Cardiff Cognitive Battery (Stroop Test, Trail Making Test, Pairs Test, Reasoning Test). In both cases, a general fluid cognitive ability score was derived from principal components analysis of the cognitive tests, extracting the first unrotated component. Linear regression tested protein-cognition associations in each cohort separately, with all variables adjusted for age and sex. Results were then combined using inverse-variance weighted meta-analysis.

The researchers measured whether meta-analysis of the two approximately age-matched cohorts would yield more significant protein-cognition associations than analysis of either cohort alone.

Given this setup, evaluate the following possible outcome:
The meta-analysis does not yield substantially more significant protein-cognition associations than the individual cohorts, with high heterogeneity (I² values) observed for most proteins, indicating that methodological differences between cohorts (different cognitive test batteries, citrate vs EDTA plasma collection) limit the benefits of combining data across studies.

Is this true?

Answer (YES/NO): YES